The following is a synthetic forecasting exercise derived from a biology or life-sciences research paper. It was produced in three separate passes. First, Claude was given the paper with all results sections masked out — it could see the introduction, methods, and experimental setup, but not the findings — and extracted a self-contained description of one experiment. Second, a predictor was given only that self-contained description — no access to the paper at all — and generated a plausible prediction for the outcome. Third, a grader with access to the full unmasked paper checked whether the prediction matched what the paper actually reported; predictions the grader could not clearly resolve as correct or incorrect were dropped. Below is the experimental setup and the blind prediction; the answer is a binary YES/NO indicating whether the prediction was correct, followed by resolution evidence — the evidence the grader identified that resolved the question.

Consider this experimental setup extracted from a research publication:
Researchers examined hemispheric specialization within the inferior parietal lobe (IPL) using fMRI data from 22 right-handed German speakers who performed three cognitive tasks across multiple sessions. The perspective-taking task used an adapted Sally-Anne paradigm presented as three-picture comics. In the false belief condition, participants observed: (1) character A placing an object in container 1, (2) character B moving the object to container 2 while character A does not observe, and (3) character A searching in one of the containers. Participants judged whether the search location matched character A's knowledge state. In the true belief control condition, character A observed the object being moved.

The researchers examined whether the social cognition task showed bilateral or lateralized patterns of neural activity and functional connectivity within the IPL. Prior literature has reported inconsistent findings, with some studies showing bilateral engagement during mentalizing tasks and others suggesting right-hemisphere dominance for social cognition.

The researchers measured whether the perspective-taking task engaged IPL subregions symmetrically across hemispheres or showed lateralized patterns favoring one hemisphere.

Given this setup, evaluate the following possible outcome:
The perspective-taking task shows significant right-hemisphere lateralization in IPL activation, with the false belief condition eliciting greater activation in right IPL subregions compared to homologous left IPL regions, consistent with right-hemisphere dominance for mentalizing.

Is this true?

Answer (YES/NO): NO